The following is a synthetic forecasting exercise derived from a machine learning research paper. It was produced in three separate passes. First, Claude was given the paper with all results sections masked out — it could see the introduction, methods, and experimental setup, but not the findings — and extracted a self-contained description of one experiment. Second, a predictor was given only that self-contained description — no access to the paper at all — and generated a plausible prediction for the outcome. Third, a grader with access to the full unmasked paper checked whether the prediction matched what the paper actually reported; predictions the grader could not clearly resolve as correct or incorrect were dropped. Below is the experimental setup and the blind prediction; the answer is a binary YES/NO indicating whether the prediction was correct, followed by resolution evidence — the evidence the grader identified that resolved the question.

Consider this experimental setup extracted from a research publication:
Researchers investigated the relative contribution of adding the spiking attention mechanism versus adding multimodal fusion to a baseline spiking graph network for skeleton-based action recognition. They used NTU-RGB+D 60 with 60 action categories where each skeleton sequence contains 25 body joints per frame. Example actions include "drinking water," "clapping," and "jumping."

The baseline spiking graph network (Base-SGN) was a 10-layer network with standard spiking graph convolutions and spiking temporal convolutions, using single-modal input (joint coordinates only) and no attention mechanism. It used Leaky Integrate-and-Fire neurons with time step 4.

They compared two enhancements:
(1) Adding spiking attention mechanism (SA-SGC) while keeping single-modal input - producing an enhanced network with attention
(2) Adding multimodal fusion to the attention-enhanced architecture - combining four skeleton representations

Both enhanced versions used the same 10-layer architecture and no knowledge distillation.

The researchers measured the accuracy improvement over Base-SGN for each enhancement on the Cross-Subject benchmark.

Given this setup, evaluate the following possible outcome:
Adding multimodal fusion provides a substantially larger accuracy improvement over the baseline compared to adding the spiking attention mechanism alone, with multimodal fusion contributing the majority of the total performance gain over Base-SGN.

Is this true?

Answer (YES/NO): NO